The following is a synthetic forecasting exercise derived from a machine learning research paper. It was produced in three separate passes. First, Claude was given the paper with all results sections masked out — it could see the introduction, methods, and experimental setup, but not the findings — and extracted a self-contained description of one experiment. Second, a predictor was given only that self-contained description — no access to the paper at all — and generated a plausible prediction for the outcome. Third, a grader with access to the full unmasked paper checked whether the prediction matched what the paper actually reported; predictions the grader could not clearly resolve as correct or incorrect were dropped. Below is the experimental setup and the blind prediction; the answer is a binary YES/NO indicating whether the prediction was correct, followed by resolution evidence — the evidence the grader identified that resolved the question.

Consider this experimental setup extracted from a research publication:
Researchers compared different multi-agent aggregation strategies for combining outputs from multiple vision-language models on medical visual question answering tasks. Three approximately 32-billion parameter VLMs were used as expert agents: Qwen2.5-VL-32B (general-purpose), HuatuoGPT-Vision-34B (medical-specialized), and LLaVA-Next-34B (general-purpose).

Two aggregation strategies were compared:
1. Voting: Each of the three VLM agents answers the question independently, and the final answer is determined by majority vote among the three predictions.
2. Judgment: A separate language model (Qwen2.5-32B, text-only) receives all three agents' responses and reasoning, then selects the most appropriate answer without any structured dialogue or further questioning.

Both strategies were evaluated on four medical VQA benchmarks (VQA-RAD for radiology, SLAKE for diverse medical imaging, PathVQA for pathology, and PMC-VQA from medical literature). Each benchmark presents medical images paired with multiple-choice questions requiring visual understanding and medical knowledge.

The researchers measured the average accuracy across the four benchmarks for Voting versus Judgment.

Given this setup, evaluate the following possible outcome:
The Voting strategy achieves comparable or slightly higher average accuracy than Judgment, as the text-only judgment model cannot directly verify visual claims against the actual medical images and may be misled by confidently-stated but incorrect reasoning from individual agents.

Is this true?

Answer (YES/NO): NO